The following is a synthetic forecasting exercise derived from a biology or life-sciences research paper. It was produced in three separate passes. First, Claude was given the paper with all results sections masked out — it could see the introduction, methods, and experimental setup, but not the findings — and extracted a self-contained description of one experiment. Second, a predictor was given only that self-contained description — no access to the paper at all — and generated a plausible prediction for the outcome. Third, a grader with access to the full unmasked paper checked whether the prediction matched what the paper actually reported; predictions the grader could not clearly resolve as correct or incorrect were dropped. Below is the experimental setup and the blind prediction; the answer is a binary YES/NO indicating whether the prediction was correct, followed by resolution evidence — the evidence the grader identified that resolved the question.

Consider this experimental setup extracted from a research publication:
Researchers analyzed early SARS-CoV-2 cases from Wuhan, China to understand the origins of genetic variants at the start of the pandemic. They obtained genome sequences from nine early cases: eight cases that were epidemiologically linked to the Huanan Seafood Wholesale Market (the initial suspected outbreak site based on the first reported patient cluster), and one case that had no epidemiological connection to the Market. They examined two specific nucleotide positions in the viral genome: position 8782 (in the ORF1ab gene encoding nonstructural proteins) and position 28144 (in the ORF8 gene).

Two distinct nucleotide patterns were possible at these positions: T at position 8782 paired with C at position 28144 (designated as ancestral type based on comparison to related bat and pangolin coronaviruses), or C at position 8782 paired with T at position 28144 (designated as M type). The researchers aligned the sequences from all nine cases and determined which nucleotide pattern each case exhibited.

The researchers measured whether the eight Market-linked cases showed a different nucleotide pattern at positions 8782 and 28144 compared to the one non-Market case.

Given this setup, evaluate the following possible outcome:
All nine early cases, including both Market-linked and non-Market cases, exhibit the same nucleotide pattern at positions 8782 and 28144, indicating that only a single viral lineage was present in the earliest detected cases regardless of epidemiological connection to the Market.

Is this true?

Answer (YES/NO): NO